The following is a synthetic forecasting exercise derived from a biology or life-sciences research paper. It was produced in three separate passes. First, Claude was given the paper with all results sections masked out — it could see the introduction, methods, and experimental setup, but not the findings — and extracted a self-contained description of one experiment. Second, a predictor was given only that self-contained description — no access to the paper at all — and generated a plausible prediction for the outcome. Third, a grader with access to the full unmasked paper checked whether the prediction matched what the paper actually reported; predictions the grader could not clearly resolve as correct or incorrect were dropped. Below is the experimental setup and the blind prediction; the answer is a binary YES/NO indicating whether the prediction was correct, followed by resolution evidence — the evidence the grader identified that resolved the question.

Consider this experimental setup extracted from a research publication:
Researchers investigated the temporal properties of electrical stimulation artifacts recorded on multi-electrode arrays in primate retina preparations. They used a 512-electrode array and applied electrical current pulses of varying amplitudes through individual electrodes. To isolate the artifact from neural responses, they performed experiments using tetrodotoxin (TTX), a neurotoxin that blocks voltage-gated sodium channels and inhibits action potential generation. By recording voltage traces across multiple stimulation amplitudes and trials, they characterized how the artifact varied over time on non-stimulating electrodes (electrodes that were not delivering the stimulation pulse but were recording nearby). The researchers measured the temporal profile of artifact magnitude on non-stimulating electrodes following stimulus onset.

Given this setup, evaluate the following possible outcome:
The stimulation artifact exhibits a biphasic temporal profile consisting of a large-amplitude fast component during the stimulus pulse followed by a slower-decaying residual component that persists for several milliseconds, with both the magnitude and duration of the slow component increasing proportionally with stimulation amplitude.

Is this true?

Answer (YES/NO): NO